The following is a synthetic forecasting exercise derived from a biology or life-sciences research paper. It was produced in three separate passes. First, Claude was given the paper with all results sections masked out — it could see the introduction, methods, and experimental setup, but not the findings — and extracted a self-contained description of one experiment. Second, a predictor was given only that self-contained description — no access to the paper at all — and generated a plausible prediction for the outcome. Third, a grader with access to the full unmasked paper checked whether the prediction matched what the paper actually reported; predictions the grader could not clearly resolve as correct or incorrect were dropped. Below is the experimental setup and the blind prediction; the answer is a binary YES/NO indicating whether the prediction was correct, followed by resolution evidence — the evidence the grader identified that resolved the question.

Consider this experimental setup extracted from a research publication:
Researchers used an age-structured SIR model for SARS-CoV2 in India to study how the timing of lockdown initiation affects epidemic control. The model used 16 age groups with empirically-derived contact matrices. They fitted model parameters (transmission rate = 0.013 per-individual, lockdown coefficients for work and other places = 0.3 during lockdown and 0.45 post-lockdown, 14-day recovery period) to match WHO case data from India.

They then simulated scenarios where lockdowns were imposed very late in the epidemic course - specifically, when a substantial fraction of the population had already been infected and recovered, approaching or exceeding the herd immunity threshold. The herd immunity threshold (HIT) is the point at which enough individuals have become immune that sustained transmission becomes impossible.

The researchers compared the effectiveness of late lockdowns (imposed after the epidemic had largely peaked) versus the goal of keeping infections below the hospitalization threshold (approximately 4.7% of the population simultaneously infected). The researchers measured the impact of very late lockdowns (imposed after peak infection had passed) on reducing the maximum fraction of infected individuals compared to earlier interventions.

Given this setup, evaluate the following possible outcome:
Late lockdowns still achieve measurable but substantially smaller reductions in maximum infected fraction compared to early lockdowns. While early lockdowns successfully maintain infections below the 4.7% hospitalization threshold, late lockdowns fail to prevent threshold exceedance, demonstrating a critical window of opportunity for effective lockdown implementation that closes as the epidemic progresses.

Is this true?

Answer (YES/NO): NO